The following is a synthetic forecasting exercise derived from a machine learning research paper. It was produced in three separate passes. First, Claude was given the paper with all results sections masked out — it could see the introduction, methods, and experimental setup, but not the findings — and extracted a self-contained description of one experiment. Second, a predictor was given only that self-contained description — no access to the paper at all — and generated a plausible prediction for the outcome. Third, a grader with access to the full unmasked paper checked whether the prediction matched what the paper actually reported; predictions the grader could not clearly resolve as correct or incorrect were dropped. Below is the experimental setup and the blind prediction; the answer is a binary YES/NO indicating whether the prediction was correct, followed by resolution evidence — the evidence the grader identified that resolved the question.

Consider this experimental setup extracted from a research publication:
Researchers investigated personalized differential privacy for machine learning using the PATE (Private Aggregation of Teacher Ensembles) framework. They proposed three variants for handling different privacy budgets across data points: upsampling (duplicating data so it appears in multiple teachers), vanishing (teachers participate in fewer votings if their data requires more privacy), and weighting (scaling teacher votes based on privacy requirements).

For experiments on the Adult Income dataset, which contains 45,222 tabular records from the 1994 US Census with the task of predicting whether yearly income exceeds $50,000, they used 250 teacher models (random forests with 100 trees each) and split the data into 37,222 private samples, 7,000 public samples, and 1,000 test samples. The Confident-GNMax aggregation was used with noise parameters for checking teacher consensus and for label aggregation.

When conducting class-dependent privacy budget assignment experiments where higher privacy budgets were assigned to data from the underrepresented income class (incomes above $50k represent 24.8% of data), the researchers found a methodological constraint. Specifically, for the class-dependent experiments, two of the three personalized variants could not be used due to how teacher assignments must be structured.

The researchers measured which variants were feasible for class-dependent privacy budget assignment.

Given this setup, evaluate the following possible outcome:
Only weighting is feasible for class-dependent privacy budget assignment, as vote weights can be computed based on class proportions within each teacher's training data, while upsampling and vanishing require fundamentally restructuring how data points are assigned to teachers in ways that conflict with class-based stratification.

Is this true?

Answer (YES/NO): NO